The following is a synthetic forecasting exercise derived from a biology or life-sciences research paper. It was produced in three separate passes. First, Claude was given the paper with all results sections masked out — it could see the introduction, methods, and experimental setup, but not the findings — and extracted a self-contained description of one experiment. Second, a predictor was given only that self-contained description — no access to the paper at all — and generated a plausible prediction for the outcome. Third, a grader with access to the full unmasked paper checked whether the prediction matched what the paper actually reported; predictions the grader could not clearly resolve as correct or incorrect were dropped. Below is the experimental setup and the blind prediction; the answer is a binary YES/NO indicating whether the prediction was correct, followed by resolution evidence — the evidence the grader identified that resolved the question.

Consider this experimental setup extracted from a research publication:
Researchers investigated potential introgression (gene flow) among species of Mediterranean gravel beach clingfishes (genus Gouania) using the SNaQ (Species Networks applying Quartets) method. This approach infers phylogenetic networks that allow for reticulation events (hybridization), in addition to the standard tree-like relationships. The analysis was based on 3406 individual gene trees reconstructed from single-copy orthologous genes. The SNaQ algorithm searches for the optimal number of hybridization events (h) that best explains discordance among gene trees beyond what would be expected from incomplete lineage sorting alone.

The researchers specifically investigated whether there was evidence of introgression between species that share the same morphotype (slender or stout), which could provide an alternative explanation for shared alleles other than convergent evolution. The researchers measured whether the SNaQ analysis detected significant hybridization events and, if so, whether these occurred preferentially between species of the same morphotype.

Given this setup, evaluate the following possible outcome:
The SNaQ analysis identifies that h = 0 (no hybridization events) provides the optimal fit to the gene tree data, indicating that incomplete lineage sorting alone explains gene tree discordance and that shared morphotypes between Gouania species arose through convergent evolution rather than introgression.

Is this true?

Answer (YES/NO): NO